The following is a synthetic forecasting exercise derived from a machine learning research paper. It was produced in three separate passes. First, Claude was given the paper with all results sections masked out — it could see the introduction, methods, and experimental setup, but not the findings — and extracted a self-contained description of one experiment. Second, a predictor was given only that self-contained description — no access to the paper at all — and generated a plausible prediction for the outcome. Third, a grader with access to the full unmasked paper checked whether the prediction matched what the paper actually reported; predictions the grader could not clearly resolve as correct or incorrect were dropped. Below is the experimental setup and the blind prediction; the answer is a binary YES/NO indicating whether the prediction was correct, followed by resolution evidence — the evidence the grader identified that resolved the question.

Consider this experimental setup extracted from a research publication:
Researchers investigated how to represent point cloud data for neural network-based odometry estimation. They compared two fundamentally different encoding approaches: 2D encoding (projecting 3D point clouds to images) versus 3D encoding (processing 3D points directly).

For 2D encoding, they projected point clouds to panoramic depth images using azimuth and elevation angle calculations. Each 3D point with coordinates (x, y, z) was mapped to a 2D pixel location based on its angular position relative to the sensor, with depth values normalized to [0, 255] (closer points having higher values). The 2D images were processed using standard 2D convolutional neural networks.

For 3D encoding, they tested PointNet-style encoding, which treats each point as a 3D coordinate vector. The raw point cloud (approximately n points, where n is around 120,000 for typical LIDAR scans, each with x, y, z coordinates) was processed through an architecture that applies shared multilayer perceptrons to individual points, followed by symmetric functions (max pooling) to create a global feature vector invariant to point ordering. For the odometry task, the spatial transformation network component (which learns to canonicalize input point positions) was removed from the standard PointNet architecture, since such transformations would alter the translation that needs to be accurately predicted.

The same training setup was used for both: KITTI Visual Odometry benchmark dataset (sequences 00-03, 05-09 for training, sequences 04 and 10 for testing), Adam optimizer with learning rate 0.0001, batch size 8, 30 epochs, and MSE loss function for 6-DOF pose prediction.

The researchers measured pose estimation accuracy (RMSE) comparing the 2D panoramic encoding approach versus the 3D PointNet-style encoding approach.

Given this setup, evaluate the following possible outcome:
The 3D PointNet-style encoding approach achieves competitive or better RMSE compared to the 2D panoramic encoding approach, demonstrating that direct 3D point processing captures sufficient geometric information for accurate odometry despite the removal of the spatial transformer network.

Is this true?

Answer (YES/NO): NO